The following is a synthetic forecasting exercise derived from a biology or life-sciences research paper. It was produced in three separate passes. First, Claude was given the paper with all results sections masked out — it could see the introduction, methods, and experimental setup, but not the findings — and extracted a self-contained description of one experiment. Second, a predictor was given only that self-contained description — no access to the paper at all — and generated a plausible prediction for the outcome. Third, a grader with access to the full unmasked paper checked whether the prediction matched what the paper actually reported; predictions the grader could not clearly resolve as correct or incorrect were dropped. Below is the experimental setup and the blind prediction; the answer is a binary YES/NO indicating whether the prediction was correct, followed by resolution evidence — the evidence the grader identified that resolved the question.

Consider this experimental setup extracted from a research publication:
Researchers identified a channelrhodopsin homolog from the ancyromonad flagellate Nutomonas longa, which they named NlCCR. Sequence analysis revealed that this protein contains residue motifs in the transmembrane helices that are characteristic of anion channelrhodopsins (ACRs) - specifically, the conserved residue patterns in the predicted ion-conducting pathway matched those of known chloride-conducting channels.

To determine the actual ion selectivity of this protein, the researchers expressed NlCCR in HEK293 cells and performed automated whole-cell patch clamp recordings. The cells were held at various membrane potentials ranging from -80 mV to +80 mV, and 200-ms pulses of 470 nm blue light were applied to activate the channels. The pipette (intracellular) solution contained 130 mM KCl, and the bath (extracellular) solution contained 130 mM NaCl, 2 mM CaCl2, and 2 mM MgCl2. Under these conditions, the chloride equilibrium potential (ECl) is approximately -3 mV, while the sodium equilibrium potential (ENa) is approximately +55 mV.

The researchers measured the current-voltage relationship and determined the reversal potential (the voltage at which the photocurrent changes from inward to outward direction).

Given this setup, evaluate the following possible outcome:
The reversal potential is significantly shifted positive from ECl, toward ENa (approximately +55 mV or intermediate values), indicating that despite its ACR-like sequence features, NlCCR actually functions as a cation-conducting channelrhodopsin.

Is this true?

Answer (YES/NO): NO